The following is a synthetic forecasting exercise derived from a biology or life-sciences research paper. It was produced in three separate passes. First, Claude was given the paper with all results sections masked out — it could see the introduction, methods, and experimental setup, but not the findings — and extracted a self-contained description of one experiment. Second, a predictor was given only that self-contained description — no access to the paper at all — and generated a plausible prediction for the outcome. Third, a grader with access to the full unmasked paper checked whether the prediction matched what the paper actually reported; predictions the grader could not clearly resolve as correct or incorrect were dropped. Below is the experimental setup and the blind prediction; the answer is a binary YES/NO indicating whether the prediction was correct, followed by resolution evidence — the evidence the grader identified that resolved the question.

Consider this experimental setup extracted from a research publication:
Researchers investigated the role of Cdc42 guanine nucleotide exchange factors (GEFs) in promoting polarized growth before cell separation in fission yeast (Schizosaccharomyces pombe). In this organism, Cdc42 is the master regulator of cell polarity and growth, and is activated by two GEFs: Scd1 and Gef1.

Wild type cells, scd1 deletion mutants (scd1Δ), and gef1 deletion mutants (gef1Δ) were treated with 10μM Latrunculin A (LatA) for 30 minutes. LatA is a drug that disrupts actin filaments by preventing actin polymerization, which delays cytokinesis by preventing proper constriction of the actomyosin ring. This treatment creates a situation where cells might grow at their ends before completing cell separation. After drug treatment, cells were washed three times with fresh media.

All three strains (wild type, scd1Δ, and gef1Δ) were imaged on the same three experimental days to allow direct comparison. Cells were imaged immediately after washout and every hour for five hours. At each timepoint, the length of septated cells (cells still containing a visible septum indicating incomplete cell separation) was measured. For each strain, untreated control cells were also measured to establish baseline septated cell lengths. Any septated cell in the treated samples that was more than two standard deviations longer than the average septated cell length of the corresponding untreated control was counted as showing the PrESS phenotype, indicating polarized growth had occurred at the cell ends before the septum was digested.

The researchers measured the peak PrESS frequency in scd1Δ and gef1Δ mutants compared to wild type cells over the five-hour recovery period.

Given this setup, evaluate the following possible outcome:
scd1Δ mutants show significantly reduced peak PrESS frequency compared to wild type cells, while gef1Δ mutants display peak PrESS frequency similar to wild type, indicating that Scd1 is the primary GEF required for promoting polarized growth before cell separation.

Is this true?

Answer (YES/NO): NO